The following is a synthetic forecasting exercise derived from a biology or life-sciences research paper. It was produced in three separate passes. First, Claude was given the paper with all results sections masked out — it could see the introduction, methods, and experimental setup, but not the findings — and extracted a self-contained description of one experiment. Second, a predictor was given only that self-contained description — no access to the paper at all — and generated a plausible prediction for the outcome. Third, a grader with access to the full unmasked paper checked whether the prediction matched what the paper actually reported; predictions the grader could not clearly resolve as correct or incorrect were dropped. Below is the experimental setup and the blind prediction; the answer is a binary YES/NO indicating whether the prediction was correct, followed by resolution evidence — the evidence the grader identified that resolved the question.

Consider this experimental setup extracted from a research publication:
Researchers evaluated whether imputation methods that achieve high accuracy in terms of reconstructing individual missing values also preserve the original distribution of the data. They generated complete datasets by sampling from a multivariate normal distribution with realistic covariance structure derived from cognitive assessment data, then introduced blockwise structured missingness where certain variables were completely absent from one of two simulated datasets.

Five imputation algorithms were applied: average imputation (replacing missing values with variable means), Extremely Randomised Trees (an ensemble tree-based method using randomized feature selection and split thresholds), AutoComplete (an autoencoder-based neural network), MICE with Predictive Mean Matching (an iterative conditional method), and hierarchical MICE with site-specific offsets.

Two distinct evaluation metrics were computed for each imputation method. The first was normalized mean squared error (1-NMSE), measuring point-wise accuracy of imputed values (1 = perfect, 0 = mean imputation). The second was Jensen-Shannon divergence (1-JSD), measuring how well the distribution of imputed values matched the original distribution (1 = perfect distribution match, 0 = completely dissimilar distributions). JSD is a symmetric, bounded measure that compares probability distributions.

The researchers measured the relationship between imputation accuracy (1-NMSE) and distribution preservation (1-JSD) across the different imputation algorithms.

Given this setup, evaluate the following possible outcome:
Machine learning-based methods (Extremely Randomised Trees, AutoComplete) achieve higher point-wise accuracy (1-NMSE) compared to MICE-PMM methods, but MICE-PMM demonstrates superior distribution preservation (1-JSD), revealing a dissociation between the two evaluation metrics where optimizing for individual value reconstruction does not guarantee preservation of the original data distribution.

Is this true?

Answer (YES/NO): NO